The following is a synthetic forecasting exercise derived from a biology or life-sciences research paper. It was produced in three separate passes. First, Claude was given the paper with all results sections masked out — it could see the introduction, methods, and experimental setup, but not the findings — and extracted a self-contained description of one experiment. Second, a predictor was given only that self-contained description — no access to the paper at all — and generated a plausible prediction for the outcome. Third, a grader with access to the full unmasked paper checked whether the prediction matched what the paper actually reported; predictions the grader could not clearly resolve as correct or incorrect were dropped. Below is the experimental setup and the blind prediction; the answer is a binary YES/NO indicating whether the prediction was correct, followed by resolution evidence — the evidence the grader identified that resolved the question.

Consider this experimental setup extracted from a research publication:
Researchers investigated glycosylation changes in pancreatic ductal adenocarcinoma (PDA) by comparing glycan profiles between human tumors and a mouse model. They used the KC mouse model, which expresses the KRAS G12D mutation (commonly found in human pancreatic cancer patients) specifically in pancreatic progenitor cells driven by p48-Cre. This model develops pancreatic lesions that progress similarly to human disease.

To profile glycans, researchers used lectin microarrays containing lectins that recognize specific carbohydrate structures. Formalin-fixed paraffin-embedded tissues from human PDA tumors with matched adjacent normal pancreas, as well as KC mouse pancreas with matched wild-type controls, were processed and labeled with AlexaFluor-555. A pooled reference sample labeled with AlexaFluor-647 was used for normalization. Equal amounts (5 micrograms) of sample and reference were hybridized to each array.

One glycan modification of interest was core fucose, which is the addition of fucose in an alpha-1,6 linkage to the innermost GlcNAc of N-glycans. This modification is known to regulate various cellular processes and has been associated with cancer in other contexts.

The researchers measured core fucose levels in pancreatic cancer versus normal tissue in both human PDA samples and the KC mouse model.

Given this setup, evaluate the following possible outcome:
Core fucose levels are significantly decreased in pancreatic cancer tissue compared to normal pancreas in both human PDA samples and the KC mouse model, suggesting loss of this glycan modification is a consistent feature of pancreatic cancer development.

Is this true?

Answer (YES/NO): NO